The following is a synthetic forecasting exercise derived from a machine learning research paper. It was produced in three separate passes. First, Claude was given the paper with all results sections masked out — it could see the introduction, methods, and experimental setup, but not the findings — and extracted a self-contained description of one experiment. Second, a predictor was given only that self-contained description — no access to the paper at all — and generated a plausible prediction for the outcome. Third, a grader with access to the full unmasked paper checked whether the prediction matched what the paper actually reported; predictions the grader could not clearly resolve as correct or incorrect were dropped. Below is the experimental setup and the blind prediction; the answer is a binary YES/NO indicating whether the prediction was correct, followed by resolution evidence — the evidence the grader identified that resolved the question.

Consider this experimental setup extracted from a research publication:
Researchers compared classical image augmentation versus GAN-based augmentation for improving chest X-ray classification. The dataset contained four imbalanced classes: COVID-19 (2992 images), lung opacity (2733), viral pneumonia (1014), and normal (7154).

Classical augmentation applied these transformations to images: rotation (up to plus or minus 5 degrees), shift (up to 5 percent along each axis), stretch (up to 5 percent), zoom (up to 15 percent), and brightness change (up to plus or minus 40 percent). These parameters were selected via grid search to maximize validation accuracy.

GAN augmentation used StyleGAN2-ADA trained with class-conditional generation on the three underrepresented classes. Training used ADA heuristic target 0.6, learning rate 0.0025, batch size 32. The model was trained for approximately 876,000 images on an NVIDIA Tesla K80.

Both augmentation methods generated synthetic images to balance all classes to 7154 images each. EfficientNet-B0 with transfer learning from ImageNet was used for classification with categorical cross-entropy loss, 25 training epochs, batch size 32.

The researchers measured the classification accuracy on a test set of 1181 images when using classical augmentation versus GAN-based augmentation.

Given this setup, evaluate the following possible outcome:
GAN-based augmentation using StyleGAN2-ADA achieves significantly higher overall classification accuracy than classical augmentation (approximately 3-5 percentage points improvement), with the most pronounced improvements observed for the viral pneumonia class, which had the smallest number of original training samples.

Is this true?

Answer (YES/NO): NO